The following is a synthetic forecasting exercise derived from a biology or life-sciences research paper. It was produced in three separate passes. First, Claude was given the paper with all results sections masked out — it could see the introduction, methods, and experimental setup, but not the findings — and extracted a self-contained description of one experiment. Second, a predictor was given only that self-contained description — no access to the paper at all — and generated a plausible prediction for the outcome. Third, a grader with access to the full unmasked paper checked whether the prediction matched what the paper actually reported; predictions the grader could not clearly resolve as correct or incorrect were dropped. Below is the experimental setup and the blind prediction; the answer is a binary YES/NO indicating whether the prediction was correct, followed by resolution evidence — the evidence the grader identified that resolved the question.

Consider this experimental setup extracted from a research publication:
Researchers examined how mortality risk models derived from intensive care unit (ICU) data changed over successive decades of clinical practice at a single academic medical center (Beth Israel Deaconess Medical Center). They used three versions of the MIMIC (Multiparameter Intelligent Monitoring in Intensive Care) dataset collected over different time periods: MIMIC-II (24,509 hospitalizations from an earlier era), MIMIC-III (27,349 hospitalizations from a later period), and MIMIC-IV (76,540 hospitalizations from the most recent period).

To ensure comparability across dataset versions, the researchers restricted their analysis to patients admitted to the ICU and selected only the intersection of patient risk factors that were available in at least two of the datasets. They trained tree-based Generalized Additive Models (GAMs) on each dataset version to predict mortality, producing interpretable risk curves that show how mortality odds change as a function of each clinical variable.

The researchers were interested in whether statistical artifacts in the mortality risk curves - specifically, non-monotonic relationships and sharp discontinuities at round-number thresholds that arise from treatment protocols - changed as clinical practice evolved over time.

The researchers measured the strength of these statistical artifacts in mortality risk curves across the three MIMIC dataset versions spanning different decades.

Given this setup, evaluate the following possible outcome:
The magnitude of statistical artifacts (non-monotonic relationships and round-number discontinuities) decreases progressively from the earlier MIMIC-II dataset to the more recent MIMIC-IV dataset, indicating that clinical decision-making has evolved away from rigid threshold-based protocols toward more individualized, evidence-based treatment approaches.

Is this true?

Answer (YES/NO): YES